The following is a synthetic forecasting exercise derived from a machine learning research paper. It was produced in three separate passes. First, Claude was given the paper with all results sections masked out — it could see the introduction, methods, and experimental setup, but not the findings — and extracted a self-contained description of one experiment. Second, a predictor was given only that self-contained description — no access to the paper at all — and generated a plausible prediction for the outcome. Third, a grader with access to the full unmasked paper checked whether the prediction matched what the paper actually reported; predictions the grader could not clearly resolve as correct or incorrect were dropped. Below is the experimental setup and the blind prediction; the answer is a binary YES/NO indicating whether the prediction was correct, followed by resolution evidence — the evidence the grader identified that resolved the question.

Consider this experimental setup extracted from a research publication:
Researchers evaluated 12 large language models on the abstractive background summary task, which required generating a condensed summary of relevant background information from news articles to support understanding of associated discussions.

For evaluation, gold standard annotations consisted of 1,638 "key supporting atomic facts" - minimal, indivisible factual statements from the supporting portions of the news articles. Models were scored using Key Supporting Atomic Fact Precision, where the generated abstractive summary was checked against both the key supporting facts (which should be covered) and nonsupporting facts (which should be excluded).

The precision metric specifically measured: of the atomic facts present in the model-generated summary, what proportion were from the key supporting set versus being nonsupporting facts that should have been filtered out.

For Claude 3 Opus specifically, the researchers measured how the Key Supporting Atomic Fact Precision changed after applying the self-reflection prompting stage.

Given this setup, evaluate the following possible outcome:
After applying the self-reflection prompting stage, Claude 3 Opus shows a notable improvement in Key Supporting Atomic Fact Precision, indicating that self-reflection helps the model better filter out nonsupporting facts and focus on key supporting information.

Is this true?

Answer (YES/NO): NO